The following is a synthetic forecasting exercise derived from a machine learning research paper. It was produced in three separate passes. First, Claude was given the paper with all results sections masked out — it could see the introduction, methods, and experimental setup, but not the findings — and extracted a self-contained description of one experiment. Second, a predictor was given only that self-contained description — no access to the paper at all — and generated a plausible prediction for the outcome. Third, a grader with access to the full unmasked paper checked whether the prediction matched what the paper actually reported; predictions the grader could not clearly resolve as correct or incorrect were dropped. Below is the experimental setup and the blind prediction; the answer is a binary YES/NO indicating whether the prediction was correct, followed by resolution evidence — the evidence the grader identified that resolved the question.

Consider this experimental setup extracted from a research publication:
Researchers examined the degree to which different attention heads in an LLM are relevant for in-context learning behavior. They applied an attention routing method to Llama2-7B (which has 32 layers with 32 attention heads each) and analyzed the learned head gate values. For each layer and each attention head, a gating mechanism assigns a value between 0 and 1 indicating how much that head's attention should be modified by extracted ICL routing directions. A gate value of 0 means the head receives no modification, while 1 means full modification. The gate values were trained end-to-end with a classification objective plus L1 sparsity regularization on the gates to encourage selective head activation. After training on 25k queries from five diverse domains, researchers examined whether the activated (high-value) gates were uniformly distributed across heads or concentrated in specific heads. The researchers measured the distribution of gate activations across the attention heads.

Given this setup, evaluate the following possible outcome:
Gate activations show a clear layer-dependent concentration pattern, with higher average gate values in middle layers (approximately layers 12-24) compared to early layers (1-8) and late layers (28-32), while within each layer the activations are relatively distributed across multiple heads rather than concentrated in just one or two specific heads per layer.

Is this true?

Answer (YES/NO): NO